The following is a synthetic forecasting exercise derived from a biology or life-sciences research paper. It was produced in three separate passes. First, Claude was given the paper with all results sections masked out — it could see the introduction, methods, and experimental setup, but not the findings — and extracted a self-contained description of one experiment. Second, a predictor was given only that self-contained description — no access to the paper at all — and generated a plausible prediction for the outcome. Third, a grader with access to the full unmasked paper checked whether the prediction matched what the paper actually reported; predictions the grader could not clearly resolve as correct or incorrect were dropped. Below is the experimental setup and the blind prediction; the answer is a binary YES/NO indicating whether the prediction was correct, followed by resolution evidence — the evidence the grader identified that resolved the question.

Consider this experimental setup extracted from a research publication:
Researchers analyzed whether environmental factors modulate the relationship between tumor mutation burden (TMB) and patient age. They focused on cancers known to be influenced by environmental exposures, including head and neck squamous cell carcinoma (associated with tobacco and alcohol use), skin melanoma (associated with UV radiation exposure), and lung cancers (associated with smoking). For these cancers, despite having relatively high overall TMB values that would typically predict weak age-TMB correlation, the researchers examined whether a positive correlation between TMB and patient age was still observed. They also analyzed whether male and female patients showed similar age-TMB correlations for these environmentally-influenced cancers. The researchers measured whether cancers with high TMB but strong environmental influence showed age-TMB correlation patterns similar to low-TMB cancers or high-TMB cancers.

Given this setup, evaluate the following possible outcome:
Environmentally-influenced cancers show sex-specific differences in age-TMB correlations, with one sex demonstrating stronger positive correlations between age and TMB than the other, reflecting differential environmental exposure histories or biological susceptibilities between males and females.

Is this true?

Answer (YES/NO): NO